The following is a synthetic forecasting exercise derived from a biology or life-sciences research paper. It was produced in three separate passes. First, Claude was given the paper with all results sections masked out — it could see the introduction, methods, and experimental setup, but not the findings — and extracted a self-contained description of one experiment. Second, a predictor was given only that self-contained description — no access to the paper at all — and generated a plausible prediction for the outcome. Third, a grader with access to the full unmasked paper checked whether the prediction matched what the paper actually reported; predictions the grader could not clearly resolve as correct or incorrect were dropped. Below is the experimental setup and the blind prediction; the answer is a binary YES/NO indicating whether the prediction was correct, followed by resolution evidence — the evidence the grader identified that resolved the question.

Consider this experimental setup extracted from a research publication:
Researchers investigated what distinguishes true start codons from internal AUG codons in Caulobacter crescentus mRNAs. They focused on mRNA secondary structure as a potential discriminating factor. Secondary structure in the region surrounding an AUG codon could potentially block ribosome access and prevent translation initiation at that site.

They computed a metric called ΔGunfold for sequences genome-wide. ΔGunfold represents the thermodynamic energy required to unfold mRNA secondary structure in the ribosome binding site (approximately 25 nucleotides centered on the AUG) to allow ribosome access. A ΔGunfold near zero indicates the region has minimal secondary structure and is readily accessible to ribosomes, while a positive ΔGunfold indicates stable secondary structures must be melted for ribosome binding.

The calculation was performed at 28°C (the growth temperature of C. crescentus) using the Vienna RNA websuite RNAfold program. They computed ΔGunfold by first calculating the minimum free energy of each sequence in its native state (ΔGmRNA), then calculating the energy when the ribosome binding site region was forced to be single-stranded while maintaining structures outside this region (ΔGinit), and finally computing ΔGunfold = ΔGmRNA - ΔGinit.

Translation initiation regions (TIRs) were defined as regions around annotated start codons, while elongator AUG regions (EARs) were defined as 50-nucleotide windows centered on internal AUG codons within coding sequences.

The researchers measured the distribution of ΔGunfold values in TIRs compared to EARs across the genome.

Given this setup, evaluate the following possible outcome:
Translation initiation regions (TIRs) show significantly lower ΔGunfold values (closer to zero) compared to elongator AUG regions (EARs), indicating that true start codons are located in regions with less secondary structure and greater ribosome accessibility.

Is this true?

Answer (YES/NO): YES